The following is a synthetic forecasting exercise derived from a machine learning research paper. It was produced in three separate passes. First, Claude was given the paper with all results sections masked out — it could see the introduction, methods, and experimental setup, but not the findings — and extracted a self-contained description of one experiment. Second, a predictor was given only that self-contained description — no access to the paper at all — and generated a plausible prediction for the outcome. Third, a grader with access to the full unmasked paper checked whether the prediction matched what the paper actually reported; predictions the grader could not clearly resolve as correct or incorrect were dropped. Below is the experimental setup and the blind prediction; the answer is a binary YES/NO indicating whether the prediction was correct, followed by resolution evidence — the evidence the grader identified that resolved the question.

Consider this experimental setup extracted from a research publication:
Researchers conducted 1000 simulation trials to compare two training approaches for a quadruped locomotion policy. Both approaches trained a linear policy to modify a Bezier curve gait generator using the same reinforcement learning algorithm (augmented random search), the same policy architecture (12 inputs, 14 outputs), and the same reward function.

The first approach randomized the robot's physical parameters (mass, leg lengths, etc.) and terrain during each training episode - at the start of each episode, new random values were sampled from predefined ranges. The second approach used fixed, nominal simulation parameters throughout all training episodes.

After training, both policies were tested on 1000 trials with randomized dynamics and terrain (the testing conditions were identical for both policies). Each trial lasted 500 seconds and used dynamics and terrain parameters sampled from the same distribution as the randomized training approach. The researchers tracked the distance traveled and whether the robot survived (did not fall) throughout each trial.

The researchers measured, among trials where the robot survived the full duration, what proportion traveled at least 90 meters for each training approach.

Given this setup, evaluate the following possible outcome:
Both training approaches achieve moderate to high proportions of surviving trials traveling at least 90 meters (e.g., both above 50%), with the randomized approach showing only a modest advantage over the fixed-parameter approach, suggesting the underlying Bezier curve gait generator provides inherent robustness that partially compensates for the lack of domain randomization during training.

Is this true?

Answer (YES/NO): NO